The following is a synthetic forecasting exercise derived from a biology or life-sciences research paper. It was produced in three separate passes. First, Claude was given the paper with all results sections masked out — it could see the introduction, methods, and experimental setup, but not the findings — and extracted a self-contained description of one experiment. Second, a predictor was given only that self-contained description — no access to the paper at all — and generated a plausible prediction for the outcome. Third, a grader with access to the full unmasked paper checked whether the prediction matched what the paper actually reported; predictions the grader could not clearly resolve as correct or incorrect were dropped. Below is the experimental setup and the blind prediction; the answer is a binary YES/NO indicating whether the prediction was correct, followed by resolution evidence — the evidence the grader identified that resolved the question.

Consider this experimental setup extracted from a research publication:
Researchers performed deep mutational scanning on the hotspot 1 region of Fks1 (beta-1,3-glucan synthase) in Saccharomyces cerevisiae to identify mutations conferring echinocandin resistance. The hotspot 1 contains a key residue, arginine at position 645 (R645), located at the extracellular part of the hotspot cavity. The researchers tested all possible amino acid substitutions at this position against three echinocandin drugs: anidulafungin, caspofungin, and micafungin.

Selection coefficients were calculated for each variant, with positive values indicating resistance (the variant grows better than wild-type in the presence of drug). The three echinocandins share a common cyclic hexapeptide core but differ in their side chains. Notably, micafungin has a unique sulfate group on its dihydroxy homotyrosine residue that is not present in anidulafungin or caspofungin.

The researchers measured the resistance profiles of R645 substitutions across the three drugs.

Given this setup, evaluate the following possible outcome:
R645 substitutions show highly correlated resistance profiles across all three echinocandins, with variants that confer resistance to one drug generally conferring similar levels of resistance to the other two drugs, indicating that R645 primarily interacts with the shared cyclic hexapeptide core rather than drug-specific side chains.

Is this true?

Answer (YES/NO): NO